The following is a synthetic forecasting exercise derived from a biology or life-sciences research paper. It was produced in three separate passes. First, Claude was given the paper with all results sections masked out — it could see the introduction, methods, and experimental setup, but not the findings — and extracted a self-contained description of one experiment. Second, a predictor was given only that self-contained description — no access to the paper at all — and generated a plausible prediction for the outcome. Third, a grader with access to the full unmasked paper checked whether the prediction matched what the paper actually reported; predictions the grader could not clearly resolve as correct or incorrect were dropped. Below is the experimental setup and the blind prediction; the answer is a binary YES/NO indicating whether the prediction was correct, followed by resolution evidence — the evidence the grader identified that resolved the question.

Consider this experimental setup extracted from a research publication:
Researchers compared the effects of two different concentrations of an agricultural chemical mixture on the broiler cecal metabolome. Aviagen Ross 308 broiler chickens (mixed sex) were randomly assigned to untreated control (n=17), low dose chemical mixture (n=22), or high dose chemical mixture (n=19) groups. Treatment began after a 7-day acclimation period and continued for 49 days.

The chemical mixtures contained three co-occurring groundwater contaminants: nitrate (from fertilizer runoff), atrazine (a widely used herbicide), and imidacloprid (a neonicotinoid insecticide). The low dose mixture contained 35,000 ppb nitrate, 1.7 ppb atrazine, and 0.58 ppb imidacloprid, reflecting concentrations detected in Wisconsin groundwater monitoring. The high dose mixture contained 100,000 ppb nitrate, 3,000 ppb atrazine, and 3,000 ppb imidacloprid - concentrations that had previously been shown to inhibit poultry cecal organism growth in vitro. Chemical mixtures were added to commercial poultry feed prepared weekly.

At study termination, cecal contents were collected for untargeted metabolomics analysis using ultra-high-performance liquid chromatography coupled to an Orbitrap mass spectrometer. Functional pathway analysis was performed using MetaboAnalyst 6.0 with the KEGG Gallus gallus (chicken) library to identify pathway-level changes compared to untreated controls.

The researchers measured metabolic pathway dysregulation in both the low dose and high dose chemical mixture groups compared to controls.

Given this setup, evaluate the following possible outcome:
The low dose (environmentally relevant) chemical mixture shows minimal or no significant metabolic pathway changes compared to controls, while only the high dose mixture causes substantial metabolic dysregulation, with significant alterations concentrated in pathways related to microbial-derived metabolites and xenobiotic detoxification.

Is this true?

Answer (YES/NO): NO